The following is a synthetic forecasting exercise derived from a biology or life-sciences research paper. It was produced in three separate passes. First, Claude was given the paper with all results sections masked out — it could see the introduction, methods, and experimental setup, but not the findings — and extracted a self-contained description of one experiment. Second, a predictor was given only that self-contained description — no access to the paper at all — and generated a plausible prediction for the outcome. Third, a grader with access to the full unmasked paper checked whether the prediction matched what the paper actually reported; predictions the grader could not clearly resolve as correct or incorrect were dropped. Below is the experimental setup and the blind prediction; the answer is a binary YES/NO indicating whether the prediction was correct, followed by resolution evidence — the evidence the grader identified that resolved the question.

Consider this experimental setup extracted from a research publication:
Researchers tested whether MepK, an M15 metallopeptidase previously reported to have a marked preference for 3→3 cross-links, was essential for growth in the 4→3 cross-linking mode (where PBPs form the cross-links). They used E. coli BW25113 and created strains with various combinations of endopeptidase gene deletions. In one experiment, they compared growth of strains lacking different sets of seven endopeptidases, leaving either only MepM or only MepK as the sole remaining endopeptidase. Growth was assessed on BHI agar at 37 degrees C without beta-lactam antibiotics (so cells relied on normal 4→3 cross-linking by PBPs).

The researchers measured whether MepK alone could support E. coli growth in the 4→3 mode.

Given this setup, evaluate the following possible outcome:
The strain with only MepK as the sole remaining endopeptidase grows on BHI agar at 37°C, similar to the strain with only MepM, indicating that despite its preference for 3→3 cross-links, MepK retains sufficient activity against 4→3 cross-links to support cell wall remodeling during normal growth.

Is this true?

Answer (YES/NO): NO